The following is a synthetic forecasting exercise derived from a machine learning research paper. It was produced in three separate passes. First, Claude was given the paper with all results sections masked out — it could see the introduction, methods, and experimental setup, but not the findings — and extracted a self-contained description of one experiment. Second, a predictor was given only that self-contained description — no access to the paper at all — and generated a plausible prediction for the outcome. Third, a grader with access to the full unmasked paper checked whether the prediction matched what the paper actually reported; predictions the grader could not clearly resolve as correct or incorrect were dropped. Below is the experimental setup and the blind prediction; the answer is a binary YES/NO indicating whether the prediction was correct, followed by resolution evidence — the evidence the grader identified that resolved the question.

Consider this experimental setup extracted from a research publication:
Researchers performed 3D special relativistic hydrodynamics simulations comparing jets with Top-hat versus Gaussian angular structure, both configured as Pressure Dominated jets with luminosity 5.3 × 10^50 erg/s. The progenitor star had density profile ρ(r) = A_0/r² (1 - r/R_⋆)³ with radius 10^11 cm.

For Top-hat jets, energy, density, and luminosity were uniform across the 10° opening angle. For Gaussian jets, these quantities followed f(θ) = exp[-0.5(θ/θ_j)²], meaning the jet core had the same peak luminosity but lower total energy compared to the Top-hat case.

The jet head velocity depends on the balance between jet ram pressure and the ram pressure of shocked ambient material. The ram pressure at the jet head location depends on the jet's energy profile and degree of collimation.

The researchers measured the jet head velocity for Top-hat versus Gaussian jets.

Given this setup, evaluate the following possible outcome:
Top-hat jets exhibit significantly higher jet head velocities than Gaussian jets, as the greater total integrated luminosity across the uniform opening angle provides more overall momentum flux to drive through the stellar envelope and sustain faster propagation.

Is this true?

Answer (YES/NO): NO